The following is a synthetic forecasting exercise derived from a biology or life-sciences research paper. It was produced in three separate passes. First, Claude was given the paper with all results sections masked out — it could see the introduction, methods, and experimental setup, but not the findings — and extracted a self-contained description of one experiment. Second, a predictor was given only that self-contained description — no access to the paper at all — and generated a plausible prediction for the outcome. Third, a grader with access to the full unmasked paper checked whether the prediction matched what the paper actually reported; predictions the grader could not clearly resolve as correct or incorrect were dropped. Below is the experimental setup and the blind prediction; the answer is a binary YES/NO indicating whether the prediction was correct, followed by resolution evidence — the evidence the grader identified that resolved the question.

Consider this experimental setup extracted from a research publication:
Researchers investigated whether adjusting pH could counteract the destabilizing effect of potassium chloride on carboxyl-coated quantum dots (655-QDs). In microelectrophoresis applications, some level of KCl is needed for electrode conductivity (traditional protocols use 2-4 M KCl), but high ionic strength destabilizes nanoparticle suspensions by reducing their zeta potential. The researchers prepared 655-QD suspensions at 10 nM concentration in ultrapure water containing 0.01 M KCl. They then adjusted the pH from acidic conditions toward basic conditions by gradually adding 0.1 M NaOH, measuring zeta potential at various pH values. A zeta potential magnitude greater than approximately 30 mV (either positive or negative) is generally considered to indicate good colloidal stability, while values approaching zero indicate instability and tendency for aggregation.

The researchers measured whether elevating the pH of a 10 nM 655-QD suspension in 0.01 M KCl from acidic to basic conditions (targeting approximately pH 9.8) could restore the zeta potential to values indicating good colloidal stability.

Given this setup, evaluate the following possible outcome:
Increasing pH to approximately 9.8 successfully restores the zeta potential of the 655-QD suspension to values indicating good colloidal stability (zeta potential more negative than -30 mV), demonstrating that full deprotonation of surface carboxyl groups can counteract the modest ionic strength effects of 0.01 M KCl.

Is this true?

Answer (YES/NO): NO